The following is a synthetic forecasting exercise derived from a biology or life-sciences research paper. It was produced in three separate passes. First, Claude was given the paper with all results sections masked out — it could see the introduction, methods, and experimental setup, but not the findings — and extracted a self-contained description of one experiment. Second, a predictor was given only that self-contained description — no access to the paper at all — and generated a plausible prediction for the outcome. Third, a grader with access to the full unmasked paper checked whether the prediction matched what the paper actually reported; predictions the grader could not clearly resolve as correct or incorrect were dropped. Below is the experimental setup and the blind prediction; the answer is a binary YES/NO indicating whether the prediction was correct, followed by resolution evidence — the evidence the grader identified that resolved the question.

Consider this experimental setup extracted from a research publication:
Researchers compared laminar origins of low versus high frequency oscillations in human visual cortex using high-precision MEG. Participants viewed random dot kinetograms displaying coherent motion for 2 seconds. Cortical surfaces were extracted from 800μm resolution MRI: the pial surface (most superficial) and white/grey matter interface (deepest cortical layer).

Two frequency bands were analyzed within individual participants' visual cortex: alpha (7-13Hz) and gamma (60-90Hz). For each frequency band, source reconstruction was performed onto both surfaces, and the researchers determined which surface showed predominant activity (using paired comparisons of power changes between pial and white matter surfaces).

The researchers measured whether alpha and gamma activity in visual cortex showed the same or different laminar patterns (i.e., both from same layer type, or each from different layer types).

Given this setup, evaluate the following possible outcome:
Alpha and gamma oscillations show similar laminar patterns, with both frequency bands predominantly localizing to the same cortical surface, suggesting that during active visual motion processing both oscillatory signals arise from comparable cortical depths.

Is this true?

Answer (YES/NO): NO